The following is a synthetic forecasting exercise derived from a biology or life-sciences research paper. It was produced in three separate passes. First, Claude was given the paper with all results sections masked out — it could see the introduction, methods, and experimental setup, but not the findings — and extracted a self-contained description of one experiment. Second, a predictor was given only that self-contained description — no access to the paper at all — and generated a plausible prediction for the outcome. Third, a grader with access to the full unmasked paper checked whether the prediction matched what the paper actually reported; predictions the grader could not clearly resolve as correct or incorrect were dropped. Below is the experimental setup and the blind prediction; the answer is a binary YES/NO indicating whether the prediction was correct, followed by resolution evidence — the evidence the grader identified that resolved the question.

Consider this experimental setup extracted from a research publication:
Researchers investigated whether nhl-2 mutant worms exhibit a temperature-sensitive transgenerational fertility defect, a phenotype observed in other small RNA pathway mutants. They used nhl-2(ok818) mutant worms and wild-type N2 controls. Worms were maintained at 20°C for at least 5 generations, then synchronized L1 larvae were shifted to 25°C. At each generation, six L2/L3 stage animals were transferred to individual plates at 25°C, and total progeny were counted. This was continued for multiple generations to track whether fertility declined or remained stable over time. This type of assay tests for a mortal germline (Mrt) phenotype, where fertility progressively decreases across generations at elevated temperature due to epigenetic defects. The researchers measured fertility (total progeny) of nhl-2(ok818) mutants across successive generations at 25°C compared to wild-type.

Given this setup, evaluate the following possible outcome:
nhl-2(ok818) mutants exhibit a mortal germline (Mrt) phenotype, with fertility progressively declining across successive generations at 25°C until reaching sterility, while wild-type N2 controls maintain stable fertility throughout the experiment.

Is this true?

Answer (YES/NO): YES